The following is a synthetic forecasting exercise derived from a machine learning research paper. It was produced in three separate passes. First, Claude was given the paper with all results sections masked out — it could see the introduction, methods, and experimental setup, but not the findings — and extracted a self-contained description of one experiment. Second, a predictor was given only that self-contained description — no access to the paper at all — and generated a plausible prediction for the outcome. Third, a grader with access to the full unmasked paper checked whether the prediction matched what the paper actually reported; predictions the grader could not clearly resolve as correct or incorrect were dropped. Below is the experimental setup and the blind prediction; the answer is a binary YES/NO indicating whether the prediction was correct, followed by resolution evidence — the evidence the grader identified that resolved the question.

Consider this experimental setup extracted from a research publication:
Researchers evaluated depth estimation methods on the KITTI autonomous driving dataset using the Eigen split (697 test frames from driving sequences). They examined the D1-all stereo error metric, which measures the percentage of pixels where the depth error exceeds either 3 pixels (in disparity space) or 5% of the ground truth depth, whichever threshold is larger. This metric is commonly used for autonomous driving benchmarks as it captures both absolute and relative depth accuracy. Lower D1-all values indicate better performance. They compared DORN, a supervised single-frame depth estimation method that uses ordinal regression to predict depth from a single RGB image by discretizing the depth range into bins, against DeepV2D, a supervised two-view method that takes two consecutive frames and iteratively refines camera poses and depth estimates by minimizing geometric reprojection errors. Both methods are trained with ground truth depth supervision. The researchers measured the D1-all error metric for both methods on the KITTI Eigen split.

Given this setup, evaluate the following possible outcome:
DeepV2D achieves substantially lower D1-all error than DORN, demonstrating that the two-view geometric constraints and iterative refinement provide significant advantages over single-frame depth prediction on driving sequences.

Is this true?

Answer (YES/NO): NO